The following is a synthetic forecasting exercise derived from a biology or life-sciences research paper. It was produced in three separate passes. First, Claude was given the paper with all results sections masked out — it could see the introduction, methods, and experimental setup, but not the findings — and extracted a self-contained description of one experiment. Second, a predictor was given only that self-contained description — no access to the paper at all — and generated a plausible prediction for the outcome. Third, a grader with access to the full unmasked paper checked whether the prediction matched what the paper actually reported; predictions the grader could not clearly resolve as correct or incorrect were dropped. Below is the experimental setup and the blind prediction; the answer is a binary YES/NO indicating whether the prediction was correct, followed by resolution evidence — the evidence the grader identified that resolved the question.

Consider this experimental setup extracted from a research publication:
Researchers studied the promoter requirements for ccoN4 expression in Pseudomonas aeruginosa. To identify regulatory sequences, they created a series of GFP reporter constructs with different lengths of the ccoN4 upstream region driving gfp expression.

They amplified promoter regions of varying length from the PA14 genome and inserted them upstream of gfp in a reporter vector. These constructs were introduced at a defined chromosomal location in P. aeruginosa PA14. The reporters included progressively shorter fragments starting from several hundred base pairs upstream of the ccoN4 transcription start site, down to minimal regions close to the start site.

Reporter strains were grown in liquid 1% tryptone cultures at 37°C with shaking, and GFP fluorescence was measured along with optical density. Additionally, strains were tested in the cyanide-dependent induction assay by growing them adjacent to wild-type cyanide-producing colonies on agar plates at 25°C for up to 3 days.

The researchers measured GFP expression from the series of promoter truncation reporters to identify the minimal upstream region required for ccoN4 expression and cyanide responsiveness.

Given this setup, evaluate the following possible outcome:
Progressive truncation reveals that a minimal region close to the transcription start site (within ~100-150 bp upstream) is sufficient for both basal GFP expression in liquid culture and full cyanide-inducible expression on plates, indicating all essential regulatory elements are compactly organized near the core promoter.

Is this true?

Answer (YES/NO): NO